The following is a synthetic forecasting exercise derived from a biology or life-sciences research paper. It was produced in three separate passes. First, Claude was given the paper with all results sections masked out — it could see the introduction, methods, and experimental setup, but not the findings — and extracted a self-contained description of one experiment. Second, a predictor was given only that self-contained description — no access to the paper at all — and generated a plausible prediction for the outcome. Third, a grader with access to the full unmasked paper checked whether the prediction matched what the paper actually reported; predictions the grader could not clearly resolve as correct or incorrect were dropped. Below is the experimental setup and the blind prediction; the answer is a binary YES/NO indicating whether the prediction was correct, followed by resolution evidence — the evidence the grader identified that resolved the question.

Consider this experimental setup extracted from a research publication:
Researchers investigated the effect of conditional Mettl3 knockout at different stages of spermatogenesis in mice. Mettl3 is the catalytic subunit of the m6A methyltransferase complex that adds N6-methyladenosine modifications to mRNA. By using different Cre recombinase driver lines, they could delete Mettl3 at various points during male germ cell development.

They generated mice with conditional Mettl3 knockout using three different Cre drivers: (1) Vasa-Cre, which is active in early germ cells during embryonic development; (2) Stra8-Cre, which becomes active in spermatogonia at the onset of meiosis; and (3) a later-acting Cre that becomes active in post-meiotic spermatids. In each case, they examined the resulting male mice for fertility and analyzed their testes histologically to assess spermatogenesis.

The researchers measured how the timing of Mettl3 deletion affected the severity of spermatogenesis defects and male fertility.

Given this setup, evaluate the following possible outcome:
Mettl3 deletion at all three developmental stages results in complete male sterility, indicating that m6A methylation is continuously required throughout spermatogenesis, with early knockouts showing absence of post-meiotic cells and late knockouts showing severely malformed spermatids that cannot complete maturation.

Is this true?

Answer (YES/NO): NO